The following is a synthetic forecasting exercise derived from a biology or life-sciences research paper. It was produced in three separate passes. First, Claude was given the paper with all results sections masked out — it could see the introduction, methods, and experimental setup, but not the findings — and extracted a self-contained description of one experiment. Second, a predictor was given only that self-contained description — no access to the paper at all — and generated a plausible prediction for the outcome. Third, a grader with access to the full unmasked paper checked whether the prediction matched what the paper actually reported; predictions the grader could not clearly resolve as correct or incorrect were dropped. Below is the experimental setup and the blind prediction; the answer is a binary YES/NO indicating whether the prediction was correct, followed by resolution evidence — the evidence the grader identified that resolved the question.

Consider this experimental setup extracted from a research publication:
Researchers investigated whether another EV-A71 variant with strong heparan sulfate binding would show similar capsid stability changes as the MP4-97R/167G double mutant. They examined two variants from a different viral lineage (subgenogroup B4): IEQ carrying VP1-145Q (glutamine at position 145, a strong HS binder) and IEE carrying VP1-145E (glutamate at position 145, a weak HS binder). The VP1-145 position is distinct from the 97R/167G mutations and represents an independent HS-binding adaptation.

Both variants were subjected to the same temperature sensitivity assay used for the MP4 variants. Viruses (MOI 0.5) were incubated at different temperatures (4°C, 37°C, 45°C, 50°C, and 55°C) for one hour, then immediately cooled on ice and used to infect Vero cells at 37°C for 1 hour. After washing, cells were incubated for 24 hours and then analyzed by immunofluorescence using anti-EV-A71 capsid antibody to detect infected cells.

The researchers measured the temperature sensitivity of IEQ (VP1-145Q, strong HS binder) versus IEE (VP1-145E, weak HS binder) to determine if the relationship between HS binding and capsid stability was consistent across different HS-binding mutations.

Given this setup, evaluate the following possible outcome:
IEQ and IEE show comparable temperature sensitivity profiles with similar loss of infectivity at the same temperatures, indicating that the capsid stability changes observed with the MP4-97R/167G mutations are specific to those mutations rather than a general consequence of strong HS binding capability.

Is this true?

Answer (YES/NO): NO